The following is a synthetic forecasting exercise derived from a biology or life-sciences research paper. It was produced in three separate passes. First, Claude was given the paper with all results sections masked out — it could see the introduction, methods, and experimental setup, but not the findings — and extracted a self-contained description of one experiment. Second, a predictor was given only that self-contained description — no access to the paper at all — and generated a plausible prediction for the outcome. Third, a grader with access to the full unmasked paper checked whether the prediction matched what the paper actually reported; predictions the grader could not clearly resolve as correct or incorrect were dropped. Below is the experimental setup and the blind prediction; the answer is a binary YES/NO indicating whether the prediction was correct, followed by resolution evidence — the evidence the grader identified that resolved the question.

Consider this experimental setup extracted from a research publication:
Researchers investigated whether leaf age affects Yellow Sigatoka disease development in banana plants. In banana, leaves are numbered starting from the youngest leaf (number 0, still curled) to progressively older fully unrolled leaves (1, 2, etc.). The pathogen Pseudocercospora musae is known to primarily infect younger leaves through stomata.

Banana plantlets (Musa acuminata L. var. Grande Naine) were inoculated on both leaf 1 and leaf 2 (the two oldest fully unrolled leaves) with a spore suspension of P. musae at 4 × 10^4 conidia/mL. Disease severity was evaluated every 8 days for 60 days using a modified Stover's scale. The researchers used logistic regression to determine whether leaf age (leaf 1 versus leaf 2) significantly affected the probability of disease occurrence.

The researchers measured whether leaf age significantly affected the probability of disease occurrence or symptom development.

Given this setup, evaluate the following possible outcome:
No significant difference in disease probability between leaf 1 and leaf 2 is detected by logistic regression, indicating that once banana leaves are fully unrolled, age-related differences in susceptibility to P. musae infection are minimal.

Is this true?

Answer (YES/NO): YES